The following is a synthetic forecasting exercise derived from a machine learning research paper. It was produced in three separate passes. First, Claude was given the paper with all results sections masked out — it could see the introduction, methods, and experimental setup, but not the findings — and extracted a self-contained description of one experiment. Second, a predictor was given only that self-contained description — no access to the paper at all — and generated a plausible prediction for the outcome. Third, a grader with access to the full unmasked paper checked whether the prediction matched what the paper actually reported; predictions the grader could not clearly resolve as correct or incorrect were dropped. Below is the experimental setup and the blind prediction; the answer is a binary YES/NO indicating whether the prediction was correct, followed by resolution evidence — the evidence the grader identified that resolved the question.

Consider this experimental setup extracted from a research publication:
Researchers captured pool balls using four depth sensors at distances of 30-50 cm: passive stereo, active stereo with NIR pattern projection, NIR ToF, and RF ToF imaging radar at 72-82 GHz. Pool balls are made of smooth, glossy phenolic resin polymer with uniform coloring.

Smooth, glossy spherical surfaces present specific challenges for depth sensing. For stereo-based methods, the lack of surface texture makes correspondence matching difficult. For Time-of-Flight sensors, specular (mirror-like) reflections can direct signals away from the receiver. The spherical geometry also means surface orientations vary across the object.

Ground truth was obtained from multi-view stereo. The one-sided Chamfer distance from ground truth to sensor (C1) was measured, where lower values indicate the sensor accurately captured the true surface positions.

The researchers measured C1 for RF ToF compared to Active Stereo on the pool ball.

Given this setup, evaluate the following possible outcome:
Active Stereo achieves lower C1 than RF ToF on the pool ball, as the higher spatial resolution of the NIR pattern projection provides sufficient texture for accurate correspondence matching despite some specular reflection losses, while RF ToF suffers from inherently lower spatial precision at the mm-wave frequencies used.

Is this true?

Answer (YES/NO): YES